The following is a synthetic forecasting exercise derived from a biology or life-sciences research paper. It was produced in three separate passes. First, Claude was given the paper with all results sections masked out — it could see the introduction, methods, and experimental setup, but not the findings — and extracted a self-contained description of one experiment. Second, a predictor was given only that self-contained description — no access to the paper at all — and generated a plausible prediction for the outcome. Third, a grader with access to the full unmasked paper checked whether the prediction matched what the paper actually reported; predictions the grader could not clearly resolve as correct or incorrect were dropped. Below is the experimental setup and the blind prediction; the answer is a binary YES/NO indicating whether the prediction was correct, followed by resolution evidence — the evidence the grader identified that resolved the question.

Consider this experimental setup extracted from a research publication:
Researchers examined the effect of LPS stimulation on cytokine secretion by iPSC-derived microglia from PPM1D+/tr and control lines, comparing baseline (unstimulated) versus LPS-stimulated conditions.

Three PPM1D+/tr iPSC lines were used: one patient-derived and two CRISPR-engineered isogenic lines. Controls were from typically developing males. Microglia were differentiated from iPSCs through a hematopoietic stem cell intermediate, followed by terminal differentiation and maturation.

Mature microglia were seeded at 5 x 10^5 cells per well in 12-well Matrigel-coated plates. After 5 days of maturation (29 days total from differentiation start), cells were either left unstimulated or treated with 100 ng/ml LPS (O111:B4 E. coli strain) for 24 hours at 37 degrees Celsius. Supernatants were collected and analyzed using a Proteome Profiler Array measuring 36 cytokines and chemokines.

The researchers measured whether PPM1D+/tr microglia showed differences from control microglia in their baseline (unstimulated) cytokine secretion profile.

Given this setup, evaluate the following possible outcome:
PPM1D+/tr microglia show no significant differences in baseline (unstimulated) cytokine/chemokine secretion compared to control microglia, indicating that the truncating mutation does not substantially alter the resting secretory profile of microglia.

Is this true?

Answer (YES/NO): YES